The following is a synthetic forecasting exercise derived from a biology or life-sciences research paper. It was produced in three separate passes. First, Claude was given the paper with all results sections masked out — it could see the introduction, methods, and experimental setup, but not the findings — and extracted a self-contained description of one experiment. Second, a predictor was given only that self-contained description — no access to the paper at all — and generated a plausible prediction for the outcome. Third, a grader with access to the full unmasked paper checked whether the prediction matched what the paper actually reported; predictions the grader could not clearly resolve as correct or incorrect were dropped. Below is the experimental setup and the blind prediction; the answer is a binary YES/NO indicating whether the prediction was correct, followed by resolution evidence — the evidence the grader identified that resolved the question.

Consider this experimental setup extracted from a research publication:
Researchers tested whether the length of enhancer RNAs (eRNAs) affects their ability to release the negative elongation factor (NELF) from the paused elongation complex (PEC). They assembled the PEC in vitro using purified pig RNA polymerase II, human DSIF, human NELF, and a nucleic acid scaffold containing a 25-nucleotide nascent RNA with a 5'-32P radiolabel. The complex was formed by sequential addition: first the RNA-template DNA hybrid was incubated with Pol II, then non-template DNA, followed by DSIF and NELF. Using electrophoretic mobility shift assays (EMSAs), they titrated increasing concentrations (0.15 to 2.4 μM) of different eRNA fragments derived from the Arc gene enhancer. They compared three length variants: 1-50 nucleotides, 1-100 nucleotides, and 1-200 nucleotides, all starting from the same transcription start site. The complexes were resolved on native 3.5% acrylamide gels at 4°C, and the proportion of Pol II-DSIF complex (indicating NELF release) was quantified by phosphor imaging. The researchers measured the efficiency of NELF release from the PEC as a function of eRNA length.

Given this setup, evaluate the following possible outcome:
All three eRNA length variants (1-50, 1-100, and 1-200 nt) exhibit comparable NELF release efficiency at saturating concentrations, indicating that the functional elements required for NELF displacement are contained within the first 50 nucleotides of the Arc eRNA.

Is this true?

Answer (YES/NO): NO